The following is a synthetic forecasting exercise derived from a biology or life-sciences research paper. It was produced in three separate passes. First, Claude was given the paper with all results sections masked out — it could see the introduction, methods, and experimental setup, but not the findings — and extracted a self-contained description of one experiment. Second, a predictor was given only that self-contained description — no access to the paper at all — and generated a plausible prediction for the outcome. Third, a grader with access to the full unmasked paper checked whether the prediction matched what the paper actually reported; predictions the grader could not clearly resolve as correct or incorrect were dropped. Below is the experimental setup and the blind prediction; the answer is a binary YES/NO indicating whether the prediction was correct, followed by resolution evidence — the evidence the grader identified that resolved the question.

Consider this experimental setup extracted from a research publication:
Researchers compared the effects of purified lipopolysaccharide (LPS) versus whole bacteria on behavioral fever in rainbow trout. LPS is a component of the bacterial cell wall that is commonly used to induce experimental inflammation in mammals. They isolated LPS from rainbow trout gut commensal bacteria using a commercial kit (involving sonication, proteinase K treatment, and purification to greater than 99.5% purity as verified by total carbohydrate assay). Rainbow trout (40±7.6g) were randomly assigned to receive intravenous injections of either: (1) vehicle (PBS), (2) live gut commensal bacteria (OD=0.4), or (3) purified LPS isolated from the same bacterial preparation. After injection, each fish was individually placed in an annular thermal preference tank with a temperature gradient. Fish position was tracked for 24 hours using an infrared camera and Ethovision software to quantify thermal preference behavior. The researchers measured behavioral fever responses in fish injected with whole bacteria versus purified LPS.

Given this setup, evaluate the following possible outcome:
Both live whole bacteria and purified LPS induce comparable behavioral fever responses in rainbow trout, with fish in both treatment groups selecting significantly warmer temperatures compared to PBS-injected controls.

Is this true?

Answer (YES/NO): YES